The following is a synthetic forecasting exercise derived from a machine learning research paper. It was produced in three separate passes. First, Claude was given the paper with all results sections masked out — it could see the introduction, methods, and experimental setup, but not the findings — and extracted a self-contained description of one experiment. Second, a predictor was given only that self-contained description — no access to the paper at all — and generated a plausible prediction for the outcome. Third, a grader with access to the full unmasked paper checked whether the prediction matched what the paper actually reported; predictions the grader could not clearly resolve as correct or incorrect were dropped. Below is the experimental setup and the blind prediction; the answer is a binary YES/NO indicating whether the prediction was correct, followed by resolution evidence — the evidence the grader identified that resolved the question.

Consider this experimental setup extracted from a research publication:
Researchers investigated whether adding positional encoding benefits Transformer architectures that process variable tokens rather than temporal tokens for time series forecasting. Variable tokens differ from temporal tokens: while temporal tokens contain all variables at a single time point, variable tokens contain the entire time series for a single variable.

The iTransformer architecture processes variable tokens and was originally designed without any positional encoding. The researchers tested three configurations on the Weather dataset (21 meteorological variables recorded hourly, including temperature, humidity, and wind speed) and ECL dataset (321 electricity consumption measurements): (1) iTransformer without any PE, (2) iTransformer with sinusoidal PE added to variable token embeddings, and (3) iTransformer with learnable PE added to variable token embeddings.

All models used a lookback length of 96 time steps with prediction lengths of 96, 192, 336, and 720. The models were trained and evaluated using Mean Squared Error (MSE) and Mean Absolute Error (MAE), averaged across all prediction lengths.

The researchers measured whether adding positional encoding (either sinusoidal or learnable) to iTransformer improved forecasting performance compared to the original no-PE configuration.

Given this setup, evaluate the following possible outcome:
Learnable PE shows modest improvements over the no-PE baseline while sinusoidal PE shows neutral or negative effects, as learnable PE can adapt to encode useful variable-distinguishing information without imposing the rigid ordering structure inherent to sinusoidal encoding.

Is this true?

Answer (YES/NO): NO